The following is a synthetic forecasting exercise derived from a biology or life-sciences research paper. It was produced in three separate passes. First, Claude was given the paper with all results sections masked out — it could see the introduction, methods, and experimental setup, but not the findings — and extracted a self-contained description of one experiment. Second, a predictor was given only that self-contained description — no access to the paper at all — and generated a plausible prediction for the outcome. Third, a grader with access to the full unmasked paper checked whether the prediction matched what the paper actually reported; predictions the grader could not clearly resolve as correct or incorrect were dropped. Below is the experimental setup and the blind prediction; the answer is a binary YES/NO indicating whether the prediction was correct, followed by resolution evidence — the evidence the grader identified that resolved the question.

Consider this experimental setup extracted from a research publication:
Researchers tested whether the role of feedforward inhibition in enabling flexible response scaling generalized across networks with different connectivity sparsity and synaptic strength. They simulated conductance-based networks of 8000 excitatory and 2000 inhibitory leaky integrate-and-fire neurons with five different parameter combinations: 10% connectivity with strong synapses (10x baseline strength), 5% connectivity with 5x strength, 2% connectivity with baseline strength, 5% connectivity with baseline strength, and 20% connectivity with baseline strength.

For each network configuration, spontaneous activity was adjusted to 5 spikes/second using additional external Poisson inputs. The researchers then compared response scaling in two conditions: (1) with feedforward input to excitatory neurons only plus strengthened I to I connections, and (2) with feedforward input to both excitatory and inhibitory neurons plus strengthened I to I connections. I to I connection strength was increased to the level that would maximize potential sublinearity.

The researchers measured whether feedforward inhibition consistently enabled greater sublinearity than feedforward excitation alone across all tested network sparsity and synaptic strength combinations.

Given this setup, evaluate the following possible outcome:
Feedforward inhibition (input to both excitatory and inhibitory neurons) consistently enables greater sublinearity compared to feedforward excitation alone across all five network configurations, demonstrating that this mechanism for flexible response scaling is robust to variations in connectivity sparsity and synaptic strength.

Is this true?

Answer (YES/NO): YES